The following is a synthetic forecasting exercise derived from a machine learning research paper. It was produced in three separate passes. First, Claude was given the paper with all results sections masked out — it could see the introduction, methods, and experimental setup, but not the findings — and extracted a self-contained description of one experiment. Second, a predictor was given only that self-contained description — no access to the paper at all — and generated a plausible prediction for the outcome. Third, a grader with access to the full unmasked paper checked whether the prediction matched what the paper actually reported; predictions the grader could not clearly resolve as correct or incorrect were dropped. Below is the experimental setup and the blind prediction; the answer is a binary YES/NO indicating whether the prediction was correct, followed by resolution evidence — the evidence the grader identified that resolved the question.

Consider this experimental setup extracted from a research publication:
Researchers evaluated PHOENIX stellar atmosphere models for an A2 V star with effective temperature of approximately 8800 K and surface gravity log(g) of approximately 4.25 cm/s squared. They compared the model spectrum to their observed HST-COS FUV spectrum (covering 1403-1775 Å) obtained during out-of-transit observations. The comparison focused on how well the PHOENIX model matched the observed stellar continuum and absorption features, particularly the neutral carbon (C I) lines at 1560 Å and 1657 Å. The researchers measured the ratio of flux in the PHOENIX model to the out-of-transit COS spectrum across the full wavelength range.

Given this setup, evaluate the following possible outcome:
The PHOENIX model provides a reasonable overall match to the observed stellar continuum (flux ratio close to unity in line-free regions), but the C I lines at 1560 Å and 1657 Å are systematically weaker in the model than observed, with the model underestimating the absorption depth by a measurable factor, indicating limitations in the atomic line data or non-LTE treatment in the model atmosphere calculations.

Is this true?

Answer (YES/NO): NO